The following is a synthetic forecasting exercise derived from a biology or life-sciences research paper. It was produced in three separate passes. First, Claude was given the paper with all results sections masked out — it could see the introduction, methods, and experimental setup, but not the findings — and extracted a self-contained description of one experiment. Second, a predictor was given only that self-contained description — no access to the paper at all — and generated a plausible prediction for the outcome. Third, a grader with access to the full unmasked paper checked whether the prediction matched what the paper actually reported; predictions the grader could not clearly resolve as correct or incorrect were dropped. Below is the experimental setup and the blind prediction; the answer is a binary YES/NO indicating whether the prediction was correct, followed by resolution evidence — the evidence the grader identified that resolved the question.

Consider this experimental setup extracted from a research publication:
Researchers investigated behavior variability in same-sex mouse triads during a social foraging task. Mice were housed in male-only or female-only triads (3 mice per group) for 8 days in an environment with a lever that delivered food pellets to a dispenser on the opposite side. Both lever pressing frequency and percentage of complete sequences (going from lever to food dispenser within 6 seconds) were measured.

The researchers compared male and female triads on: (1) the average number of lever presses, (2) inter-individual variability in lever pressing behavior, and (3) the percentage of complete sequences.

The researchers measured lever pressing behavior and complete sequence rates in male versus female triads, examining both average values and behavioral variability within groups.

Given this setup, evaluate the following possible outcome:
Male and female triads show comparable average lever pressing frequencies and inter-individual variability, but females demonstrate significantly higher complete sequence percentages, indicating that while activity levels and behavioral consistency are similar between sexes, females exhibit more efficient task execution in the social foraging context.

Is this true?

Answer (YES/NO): NO